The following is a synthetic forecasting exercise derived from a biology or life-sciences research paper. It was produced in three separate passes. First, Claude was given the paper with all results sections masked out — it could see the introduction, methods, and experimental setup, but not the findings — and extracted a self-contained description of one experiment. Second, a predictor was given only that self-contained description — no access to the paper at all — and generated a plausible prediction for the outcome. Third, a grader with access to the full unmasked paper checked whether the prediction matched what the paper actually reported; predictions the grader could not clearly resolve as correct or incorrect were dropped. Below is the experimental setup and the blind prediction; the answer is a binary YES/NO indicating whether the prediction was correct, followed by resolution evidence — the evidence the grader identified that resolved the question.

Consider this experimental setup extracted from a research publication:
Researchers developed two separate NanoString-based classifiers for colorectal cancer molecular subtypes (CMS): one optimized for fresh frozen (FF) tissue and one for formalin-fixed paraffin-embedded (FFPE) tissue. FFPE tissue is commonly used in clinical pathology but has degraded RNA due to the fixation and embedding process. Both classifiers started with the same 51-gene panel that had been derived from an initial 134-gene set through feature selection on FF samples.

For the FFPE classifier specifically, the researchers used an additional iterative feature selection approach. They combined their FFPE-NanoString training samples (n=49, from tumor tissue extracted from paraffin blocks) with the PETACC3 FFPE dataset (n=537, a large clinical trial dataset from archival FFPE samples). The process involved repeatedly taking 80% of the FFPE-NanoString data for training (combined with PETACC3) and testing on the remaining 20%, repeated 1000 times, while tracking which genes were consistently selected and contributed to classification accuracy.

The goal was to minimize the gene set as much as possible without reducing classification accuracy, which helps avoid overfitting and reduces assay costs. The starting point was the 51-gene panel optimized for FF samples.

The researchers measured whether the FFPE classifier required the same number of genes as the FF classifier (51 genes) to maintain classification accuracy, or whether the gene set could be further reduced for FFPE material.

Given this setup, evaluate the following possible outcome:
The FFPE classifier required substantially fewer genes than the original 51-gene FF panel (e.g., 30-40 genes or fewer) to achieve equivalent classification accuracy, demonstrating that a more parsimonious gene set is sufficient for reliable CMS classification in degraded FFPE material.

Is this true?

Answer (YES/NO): NO